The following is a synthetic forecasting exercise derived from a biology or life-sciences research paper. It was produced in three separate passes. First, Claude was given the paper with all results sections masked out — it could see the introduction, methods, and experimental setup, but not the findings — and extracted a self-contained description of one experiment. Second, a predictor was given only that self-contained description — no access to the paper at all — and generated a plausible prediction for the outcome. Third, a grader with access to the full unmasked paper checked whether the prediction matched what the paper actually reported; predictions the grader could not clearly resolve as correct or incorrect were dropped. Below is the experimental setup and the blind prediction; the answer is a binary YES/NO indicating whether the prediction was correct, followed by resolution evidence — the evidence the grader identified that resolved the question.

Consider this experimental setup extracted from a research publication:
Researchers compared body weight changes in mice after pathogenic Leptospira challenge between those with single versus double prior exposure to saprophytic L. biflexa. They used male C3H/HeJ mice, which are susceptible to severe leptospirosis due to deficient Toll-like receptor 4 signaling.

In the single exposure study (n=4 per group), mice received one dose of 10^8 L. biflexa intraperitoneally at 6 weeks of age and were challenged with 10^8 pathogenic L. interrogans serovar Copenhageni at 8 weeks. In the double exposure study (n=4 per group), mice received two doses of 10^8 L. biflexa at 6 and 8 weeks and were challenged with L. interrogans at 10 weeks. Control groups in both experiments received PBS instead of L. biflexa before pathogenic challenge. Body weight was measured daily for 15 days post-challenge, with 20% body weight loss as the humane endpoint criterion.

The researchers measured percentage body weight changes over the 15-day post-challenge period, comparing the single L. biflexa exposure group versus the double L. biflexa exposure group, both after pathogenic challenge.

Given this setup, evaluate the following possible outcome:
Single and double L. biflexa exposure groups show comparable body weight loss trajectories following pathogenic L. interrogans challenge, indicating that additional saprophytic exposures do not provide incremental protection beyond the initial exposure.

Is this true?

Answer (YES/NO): NO